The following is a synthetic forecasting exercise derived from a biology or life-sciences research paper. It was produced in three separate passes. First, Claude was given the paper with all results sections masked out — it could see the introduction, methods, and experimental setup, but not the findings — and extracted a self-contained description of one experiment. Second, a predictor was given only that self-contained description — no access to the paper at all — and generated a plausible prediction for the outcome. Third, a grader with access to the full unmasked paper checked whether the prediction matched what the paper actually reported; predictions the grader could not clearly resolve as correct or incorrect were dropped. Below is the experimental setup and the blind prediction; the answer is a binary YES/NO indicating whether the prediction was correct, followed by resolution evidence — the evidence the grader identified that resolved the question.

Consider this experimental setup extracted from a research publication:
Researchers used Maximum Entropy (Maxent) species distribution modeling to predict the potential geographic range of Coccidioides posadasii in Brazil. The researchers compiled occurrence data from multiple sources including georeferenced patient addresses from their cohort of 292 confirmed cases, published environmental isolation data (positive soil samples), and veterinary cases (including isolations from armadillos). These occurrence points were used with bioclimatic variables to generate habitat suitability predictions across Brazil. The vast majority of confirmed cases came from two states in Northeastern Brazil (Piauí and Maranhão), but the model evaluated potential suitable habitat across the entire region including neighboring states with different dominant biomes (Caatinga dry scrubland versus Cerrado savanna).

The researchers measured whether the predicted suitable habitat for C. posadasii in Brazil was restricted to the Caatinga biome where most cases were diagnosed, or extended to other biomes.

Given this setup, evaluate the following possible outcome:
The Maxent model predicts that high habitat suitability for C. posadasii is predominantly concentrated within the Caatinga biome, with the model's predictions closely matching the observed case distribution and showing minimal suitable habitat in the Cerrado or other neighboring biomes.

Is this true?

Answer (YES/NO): NO